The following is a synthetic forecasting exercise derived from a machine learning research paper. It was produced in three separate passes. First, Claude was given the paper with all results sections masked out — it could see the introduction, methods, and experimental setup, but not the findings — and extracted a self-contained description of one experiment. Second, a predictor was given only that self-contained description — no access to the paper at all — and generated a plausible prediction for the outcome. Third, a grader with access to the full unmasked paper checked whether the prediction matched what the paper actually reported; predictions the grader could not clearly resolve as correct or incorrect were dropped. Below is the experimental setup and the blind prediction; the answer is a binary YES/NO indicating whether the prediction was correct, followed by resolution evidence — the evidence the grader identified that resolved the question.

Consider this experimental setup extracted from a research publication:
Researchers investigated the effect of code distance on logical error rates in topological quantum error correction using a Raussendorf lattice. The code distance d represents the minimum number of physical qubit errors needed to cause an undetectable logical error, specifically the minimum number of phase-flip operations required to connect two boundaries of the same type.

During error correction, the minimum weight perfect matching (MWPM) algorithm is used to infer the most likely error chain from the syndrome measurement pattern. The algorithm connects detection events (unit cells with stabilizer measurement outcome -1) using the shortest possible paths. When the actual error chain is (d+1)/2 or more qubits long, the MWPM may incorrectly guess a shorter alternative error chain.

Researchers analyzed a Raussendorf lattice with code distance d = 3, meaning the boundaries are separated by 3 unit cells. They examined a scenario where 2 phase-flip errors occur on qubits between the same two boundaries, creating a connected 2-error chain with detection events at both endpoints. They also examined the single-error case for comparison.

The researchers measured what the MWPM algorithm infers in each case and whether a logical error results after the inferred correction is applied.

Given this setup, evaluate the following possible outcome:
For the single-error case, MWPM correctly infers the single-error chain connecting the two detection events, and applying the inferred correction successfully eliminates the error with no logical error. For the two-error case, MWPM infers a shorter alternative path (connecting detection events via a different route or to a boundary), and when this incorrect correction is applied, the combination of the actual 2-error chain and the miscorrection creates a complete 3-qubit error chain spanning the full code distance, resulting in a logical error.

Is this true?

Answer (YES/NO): YES